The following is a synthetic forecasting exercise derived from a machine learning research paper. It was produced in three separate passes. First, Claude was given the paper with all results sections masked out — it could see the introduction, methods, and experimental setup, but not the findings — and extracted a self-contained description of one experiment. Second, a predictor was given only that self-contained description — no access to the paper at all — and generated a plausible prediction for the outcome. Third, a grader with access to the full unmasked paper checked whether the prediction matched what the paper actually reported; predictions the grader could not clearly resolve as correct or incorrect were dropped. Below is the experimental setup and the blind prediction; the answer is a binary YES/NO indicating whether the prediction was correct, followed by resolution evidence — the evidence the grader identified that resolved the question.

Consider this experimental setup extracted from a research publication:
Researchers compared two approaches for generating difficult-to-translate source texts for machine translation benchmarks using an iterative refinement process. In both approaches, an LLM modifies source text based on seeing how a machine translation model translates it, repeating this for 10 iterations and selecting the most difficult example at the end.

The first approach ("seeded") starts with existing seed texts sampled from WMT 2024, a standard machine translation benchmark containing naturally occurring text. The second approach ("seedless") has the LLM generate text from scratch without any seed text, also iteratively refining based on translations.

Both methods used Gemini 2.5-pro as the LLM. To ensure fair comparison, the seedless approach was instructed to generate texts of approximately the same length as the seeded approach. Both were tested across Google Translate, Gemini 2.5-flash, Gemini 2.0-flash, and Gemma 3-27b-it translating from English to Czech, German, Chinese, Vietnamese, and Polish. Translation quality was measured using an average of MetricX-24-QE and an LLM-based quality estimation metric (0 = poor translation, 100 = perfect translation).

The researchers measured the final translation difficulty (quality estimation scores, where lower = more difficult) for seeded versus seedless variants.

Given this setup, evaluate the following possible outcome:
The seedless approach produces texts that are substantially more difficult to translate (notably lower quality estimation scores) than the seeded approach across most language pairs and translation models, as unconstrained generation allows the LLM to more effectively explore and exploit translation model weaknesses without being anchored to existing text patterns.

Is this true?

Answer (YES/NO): YES